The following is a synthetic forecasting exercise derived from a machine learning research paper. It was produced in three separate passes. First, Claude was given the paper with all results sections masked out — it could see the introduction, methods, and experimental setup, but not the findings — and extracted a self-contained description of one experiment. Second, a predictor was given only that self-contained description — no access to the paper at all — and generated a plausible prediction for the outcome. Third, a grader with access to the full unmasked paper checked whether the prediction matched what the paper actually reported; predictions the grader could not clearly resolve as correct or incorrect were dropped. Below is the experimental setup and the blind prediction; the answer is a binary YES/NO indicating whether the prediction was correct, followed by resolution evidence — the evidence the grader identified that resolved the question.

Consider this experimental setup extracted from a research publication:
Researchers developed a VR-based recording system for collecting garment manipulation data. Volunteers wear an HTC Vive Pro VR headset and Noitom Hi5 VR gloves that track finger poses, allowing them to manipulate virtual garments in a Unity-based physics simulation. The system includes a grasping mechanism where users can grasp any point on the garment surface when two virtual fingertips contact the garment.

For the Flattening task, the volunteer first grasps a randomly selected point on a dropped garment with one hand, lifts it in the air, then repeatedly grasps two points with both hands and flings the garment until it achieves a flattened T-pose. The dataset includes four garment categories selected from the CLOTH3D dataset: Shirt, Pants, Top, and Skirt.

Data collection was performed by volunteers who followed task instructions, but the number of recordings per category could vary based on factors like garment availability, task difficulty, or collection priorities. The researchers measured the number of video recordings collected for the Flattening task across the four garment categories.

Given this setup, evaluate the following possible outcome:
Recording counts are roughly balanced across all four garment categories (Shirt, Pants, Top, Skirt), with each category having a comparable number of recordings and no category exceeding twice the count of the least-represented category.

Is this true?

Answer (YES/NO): NO